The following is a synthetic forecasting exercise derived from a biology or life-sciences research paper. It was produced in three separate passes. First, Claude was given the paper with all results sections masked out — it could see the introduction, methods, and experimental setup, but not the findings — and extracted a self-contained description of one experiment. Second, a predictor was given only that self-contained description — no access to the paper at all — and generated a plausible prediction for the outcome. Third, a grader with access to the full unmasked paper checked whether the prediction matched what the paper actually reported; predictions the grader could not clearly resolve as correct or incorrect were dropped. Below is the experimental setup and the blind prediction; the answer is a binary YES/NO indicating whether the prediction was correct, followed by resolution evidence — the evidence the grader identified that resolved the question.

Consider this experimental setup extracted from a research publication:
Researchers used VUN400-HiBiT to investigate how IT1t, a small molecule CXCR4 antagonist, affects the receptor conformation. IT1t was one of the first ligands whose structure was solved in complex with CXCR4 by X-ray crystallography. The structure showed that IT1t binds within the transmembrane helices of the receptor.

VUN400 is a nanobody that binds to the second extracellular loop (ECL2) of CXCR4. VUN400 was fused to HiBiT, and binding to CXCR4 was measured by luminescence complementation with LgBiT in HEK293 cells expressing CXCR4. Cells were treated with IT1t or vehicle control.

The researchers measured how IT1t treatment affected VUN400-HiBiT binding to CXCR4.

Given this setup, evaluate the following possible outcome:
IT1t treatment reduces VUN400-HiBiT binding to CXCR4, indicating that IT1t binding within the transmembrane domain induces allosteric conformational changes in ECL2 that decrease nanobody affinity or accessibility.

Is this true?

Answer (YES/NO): YES